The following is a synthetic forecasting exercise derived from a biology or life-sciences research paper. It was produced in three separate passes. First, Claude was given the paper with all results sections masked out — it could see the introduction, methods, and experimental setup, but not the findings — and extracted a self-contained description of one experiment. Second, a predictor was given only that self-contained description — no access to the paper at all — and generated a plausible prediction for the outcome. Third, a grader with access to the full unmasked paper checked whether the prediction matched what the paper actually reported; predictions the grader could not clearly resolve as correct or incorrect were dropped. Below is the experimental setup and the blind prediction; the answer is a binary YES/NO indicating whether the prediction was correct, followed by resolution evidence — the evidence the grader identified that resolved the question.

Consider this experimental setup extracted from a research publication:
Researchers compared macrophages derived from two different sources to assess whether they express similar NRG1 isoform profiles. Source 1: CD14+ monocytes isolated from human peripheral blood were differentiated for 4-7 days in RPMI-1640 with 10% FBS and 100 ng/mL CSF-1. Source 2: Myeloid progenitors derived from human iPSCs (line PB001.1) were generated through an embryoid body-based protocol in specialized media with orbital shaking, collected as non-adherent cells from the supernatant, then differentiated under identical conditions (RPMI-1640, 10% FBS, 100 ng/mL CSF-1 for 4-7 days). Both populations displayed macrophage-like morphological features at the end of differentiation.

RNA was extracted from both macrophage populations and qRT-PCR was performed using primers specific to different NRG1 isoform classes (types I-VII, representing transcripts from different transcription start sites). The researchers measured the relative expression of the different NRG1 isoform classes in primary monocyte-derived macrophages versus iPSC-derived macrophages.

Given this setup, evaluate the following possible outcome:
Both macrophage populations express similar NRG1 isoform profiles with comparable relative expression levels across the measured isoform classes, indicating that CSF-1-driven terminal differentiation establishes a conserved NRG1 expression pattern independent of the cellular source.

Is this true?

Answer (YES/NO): NO